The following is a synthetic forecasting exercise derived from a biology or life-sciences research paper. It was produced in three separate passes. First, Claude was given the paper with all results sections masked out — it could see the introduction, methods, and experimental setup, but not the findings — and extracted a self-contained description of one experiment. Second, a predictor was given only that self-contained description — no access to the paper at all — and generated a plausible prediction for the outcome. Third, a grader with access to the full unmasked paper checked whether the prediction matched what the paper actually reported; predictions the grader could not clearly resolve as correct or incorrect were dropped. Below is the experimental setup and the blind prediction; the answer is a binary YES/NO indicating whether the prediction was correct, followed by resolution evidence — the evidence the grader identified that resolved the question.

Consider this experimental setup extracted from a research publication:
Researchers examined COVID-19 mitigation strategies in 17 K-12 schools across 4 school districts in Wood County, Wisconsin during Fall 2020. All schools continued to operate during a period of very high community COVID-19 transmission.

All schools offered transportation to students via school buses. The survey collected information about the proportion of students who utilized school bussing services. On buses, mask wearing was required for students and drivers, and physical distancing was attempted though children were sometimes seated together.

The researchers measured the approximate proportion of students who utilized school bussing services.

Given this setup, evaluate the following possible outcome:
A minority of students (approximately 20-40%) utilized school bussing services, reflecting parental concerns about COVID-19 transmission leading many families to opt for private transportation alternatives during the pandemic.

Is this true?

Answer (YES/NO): NO